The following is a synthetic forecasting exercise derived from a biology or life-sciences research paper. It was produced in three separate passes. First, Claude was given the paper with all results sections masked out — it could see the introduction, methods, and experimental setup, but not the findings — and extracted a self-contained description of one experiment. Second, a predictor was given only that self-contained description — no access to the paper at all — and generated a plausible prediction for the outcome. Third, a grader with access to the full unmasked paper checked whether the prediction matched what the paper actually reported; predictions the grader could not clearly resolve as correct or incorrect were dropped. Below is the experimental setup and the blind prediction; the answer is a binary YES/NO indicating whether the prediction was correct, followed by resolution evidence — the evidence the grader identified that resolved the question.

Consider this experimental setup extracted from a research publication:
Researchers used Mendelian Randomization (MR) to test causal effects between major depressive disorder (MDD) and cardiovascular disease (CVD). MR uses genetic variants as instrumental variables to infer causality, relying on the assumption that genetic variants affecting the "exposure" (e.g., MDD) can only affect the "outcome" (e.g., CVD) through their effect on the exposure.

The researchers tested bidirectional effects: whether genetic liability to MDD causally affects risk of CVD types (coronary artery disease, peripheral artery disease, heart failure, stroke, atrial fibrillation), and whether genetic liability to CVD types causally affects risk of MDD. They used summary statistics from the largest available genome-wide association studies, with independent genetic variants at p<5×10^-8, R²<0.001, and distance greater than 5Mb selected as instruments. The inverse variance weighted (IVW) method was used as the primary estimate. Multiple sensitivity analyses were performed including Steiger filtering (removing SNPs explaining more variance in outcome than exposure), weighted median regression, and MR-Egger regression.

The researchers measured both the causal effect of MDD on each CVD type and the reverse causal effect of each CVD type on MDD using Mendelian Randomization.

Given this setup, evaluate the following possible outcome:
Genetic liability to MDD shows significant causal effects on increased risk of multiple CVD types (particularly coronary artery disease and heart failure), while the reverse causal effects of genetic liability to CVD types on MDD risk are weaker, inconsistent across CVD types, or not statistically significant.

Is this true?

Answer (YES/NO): YES